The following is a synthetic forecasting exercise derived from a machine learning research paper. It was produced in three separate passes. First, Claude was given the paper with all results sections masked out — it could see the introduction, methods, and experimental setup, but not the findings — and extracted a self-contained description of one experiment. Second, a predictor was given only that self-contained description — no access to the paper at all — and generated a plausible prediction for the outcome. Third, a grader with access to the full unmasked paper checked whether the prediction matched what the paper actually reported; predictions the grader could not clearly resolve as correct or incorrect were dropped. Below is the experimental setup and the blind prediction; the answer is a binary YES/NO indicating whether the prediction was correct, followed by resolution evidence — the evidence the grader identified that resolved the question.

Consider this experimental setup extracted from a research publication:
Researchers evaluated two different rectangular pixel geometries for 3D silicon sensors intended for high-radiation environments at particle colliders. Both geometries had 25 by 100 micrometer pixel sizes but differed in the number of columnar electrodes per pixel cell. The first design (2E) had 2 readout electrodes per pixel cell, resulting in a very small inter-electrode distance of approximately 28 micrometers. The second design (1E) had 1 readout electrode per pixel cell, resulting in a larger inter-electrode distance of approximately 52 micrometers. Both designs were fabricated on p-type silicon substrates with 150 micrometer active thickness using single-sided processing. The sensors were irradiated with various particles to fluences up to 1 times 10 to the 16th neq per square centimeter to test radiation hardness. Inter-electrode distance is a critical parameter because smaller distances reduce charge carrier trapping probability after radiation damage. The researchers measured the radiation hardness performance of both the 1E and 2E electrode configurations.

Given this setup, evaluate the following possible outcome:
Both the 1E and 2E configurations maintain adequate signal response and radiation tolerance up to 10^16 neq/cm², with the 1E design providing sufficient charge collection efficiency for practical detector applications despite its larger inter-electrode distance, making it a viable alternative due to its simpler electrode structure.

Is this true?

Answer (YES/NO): YES